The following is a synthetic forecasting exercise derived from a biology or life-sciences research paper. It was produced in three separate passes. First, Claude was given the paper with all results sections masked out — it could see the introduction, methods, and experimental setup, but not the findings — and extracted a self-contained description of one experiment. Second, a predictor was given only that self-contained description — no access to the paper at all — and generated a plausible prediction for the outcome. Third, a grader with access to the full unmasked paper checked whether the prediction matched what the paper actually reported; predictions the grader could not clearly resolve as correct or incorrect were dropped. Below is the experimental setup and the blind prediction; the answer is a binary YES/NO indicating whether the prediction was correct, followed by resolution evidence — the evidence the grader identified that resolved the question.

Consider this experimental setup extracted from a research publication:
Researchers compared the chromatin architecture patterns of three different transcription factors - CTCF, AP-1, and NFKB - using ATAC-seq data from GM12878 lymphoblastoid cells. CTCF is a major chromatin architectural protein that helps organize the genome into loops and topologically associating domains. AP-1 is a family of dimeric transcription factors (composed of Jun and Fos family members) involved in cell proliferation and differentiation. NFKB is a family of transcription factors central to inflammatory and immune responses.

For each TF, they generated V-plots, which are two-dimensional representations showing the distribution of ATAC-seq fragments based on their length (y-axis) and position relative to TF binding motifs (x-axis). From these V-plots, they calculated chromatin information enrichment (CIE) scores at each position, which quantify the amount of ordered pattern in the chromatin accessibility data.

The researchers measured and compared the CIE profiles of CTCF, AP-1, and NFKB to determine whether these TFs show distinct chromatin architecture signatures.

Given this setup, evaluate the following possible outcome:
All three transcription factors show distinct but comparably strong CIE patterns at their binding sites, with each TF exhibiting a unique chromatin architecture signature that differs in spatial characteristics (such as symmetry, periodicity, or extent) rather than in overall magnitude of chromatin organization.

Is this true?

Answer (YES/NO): NO